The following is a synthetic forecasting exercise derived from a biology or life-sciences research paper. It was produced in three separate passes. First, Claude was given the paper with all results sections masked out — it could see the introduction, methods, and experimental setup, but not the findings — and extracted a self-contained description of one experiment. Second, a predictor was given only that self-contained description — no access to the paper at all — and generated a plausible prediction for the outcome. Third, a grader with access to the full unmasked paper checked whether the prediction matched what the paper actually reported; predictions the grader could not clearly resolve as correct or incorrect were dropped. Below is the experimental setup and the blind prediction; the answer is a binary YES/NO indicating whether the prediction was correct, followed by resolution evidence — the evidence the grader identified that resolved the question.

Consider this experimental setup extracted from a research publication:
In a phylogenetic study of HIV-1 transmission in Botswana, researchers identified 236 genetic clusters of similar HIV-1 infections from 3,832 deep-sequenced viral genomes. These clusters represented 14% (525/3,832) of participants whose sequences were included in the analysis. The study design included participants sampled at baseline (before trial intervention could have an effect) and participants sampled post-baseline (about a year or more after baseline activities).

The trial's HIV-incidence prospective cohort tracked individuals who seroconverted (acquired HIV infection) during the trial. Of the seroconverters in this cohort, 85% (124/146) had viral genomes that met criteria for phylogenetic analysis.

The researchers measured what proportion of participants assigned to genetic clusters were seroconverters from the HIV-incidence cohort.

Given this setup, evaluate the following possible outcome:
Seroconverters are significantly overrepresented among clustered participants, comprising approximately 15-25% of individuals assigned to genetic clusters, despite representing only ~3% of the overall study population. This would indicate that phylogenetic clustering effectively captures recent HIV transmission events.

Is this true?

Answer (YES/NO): NO